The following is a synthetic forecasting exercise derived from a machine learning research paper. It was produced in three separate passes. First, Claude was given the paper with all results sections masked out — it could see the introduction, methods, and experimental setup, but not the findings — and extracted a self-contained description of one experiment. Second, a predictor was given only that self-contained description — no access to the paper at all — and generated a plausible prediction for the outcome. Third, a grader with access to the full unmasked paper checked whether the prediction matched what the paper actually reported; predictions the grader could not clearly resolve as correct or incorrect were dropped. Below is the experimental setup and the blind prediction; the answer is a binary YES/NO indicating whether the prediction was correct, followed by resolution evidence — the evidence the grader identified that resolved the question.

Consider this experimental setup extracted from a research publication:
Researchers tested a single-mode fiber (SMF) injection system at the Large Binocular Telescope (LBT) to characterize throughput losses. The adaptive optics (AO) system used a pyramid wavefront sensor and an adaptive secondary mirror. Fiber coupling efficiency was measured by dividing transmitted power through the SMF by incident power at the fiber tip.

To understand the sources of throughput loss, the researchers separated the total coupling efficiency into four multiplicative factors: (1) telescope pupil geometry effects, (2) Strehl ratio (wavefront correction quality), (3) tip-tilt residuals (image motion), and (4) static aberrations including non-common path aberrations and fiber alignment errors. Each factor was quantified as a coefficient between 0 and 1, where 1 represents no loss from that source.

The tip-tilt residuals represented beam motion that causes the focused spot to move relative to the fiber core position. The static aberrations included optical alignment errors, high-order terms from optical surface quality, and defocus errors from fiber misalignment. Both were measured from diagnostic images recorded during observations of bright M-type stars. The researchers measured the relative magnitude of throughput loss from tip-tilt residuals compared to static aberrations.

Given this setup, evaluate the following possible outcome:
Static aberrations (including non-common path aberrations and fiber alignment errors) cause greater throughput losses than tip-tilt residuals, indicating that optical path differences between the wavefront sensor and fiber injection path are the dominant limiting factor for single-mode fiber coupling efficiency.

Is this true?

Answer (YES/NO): NO